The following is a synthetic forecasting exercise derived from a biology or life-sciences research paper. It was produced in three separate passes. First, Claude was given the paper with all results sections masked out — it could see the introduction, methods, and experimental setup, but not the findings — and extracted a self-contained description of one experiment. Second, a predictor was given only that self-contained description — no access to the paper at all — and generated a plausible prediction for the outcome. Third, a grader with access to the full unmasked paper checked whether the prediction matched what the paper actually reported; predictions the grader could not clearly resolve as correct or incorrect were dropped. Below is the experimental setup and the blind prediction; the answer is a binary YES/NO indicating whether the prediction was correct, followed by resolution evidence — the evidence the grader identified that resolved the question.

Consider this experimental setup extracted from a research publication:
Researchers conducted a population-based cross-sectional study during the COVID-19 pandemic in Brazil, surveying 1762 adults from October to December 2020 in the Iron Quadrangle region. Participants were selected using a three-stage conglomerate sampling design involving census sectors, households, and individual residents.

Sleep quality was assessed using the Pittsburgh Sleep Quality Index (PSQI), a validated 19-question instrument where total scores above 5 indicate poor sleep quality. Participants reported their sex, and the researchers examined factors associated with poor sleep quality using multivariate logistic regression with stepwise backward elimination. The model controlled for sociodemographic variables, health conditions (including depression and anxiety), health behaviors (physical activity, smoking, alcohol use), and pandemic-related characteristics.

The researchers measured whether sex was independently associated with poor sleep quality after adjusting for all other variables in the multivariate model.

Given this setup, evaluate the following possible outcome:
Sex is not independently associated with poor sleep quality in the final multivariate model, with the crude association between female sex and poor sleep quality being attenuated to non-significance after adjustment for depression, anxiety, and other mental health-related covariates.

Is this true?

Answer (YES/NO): YES